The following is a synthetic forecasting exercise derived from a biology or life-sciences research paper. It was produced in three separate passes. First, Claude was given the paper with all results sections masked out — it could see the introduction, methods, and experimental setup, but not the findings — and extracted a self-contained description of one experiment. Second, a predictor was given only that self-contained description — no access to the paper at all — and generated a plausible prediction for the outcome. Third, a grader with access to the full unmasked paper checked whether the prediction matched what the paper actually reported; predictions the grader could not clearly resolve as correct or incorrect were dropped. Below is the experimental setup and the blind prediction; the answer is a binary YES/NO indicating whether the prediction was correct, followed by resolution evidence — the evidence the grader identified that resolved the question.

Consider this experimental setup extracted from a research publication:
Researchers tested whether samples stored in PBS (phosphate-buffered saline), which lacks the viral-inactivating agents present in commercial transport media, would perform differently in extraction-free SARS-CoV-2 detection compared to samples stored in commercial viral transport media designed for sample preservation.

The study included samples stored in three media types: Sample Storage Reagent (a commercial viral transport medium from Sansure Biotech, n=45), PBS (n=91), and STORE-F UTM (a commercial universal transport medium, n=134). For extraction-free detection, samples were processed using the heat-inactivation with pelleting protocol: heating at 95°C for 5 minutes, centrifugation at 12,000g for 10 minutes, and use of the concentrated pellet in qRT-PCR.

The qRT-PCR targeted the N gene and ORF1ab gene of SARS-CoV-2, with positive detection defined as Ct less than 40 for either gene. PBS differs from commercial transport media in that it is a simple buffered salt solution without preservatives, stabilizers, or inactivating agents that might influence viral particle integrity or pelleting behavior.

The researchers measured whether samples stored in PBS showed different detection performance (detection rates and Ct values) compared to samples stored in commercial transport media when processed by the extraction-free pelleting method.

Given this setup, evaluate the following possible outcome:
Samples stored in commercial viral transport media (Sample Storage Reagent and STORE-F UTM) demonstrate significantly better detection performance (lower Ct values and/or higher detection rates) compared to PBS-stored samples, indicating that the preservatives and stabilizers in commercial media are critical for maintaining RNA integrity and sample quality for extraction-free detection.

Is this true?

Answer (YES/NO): NO